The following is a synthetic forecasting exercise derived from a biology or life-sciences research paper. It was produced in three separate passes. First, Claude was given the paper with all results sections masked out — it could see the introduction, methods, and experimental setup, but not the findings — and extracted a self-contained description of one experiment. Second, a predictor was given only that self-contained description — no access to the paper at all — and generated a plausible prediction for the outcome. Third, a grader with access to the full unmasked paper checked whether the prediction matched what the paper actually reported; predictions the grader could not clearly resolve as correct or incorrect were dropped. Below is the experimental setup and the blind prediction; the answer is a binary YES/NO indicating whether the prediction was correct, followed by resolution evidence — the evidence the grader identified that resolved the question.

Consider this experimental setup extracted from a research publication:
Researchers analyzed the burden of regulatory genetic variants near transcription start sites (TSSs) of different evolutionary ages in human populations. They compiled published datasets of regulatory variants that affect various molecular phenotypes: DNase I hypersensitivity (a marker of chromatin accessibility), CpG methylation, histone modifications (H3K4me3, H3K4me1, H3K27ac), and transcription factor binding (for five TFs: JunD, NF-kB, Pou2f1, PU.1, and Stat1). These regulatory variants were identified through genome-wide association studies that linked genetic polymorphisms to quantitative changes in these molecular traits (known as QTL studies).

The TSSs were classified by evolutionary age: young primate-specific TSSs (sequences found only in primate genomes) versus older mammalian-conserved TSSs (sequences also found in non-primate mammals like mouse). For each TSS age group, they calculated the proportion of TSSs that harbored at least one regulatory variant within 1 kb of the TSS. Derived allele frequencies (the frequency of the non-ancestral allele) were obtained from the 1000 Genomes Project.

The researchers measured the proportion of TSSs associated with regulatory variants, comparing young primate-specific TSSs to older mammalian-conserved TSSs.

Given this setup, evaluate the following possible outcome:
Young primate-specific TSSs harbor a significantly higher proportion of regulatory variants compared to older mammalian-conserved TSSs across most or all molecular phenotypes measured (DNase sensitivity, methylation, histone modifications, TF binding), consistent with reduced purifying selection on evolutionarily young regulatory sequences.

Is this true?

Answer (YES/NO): NO